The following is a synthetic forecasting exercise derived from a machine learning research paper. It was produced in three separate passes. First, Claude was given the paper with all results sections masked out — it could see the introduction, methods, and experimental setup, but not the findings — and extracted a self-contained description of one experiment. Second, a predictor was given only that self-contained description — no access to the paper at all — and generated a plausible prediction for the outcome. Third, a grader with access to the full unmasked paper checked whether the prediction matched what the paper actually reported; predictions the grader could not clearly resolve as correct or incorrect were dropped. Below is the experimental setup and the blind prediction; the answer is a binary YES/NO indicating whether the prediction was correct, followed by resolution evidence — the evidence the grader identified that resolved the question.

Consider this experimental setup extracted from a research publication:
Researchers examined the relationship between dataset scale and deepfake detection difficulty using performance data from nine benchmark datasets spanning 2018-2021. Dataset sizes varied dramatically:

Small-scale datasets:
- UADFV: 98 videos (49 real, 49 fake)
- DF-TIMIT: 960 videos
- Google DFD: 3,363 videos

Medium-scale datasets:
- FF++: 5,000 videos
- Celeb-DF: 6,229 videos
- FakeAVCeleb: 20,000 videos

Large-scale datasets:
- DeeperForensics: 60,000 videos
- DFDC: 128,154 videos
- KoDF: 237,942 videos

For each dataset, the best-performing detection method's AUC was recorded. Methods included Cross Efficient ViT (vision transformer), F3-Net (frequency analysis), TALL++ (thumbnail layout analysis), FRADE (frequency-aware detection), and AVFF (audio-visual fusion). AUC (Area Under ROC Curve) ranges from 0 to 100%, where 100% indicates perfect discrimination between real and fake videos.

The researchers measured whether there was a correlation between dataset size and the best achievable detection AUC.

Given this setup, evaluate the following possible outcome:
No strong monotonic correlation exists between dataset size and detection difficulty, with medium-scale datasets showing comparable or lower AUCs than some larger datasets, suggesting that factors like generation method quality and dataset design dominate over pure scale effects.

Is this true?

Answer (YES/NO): YES